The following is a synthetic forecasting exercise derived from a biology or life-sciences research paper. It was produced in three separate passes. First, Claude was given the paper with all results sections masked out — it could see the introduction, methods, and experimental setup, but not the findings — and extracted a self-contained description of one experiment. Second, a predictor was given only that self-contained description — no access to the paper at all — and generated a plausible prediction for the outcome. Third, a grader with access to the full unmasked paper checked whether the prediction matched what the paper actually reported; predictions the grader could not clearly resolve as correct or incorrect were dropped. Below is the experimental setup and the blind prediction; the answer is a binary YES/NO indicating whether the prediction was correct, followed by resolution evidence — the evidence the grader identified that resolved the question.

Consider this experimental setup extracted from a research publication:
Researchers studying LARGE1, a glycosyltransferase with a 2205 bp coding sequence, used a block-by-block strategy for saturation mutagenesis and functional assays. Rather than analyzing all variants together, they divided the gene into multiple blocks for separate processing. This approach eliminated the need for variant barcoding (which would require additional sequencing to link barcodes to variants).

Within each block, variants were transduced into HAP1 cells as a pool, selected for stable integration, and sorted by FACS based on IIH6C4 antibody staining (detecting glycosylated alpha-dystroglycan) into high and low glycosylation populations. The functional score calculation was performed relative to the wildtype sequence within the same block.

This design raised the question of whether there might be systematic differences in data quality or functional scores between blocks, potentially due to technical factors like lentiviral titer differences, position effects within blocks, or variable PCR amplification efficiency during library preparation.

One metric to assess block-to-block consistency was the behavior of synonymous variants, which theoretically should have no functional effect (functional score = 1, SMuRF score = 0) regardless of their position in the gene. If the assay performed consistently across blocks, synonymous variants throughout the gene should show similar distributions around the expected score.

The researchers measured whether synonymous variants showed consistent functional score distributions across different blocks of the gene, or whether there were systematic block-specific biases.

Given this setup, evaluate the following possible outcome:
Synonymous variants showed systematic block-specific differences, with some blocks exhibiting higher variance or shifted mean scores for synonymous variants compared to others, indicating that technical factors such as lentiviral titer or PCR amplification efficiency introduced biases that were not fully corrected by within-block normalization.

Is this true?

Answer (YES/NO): NO